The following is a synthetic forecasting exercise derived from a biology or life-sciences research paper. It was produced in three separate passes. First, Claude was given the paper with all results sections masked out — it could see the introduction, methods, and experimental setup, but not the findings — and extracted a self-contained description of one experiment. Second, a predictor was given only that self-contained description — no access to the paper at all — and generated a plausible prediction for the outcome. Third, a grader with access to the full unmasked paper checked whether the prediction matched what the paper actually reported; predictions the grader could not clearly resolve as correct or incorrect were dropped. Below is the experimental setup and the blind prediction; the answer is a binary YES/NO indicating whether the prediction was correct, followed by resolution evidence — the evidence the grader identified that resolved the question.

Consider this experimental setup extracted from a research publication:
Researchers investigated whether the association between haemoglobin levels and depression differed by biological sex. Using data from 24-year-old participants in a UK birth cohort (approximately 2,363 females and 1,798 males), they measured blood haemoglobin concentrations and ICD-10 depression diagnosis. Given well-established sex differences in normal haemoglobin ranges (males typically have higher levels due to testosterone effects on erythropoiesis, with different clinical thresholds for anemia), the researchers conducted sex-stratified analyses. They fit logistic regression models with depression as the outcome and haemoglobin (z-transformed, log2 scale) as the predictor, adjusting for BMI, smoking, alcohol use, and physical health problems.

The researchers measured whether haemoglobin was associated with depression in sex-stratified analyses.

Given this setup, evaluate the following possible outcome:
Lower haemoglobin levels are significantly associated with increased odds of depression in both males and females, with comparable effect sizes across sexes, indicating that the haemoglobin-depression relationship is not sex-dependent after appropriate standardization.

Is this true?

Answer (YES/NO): NO